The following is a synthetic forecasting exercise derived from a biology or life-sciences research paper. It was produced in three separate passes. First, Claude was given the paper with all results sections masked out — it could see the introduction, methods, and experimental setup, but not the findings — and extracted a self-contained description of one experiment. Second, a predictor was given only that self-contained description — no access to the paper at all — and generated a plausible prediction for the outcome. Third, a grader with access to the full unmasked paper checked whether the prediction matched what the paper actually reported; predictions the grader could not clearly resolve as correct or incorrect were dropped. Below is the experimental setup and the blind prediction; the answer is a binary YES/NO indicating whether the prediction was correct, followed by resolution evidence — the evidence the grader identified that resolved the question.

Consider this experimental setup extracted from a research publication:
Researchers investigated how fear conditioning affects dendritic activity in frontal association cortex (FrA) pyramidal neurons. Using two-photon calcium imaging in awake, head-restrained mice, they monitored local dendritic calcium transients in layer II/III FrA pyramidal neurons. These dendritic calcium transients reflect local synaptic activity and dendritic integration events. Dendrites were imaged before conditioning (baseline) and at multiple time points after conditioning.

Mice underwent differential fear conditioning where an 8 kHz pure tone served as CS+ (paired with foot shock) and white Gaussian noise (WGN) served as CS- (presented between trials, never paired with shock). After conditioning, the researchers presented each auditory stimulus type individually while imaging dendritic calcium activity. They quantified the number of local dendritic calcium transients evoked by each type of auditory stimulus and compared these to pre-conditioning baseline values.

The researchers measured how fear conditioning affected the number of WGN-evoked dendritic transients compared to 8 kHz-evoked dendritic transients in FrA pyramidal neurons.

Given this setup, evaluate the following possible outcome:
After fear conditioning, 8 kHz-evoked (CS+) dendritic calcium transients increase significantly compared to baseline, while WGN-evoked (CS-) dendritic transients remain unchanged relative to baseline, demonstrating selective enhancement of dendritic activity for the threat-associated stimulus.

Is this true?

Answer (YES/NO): NO